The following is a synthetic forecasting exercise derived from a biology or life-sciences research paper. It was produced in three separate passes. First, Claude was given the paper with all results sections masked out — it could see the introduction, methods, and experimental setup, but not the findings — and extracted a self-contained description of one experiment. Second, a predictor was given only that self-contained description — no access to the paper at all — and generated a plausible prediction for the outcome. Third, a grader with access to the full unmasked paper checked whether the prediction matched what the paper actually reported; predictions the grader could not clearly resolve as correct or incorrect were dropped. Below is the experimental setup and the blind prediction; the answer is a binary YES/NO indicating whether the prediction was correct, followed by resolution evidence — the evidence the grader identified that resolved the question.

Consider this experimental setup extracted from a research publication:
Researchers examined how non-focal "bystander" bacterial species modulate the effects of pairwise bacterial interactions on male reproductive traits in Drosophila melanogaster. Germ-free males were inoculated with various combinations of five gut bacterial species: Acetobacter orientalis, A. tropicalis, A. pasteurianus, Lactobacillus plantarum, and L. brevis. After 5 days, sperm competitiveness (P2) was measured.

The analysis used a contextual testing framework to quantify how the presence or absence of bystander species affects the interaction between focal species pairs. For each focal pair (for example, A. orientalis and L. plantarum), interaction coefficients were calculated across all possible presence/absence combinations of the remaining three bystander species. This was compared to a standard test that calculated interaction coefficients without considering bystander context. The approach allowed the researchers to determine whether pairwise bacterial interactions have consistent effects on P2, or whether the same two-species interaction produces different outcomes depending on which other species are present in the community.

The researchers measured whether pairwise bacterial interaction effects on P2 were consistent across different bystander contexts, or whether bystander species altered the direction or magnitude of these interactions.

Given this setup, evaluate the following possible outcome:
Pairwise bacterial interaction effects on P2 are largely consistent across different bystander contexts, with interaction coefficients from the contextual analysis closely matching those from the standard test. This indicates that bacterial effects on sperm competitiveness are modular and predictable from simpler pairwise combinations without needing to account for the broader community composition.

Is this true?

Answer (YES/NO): NO